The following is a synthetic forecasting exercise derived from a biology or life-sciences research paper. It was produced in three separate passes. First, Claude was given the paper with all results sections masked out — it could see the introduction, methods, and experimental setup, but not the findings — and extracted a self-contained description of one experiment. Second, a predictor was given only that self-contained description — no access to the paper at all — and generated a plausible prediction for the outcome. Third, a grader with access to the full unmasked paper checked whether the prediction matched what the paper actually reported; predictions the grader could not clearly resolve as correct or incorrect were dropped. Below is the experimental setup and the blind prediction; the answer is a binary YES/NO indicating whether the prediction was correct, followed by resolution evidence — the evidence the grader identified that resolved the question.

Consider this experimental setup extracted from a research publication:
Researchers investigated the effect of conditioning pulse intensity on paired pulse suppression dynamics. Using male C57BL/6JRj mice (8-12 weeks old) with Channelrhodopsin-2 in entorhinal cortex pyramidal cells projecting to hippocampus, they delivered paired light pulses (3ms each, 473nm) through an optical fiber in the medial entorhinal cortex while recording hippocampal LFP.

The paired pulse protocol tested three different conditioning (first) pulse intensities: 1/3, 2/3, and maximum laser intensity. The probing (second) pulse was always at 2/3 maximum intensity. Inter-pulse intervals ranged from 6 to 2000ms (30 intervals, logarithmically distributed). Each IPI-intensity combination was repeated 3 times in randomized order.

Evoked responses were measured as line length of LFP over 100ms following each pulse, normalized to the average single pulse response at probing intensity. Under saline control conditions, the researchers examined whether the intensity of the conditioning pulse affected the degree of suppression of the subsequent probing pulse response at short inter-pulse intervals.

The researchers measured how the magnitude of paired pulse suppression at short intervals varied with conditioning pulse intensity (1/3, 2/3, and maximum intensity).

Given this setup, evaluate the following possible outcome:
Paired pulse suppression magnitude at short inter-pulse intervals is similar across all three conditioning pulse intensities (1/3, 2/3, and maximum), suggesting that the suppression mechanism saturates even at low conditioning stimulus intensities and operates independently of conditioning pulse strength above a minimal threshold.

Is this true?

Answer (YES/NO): YES